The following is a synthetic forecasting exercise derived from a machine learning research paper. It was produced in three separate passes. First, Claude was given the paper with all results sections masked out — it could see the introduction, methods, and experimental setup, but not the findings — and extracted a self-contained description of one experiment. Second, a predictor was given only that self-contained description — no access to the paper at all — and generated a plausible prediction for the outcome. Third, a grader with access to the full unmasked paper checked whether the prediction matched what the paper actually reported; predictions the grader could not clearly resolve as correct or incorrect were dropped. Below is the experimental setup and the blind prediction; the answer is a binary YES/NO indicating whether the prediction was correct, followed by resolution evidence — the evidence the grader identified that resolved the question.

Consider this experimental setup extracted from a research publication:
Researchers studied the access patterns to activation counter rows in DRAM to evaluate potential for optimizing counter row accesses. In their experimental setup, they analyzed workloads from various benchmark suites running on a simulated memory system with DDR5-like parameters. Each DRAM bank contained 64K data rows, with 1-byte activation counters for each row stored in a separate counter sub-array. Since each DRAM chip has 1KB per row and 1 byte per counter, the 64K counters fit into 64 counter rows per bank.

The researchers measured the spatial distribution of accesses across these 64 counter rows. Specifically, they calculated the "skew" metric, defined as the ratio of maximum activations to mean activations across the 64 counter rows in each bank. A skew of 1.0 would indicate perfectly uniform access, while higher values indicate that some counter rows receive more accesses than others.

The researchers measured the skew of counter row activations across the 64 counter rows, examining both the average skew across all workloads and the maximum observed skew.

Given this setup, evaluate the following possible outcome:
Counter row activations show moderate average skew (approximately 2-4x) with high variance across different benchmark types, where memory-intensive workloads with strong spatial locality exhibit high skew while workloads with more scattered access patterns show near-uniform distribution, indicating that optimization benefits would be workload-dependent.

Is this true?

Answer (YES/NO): NO